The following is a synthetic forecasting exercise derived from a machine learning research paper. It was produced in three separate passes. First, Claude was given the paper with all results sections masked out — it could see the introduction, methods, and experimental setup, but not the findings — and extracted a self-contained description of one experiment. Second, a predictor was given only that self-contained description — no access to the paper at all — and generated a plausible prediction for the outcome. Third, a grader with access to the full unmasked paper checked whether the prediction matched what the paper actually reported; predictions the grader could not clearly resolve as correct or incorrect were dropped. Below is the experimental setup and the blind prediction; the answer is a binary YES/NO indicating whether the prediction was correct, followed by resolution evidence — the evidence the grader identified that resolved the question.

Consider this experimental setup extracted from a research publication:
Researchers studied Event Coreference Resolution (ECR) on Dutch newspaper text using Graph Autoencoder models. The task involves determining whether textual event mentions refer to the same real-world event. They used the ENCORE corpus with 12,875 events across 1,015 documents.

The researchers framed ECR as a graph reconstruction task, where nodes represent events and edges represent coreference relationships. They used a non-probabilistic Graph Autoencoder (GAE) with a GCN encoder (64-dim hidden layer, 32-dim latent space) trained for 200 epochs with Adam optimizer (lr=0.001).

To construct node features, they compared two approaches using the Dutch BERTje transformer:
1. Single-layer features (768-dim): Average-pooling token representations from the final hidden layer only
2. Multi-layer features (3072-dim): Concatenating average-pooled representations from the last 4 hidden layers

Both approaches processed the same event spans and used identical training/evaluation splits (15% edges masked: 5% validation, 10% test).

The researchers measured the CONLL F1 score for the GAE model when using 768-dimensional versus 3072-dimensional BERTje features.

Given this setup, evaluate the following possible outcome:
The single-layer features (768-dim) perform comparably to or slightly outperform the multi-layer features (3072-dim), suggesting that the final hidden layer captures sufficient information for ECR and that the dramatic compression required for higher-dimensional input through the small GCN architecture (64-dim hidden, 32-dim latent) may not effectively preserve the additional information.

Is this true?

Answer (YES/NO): NO